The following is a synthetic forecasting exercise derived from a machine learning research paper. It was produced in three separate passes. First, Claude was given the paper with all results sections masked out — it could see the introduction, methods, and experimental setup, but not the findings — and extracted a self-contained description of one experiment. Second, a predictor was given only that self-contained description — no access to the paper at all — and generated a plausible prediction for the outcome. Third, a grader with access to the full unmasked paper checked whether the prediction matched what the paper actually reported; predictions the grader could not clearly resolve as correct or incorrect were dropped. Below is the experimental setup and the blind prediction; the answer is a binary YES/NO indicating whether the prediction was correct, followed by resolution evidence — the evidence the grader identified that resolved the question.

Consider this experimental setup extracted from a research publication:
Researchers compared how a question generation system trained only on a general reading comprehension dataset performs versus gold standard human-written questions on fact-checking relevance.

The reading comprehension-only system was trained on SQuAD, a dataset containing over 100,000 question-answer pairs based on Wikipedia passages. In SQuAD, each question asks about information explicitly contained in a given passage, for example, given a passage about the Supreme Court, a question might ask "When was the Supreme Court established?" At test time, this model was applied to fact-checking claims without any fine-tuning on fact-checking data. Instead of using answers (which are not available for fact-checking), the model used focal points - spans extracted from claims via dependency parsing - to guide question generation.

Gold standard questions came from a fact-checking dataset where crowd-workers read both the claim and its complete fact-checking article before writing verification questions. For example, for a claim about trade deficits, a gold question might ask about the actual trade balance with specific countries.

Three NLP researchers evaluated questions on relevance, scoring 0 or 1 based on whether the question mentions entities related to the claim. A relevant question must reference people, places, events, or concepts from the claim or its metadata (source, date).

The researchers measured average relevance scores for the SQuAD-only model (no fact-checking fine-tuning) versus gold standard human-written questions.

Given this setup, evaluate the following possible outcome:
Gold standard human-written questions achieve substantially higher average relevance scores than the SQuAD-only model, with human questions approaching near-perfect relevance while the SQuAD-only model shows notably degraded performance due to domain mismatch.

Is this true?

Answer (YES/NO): NO